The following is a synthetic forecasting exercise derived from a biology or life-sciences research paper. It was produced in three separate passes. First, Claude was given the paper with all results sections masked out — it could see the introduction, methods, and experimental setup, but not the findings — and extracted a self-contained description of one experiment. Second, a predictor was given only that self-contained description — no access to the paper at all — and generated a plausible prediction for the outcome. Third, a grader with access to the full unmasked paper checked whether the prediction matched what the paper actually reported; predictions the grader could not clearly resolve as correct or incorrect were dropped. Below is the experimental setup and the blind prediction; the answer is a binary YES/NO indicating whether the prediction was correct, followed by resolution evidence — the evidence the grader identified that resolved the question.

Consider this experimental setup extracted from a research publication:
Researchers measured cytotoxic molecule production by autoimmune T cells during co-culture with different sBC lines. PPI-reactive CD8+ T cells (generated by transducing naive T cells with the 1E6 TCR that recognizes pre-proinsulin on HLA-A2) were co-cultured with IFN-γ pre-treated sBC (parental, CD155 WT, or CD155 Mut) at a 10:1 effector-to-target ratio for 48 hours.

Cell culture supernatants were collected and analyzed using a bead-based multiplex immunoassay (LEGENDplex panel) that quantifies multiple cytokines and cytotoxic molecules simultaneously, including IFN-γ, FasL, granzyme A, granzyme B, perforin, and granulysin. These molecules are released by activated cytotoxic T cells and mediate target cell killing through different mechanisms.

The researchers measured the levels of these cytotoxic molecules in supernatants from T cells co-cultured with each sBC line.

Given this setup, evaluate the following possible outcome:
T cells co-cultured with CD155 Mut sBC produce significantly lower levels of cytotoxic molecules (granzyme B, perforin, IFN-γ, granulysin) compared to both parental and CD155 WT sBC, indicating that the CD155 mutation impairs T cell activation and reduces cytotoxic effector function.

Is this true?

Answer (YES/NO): NO